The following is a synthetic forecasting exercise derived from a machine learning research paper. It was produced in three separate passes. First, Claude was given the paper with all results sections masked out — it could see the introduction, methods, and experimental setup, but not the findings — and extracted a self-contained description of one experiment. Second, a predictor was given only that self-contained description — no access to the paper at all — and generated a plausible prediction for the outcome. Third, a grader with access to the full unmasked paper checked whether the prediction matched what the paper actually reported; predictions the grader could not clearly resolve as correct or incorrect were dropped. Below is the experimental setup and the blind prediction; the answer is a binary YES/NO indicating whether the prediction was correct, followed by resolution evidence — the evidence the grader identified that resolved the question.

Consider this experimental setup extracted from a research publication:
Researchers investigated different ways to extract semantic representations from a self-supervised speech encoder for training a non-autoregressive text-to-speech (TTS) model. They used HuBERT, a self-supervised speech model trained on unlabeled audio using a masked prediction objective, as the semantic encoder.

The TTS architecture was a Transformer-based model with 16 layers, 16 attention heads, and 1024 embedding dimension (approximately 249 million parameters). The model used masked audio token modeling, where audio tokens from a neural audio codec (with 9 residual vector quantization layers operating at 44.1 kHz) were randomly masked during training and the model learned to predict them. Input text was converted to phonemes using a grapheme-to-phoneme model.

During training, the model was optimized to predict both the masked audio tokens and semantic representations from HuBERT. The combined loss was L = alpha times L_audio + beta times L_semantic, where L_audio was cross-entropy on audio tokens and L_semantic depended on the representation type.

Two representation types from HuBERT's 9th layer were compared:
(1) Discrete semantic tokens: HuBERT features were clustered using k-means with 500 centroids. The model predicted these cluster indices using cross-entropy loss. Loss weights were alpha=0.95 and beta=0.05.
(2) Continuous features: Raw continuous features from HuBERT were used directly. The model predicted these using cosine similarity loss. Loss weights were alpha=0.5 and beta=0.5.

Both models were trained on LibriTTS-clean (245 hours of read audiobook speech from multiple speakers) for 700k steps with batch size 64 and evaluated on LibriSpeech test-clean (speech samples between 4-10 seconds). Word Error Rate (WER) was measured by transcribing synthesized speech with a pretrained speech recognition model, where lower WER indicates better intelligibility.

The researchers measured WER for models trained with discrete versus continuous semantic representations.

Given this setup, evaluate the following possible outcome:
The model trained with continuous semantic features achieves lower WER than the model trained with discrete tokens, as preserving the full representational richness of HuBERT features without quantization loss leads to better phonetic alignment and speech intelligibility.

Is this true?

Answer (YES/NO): YES